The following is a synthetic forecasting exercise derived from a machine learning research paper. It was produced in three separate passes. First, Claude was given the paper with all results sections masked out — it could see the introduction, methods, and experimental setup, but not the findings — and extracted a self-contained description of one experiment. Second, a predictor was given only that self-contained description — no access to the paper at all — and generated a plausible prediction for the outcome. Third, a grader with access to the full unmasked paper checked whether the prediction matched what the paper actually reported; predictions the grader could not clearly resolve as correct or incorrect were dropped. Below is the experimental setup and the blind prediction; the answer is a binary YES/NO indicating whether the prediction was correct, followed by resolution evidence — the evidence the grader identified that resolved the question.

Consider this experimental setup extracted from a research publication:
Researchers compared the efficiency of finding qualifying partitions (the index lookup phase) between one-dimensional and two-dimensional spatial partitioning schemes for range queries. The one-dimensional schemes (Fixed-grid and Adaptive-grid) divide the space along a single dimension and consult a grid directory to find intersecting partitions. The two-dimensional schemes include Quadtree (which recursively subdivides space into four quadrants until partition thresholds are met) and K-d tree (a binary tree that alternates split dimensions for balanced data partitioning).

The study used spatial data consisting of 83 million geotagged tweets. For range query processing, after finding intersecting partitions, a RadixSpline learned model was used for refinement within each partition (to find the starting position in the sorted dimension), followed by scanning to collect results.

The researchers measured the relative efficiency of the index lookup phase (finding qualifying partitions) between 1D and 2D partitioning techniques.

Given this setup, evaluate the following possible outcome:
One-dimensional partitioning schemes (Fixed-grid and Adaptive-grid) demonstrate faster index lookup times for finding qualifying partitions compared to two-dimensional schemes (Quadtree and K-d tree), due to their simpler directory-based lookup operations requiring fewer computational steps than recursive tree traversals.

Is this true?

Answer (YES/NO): YES